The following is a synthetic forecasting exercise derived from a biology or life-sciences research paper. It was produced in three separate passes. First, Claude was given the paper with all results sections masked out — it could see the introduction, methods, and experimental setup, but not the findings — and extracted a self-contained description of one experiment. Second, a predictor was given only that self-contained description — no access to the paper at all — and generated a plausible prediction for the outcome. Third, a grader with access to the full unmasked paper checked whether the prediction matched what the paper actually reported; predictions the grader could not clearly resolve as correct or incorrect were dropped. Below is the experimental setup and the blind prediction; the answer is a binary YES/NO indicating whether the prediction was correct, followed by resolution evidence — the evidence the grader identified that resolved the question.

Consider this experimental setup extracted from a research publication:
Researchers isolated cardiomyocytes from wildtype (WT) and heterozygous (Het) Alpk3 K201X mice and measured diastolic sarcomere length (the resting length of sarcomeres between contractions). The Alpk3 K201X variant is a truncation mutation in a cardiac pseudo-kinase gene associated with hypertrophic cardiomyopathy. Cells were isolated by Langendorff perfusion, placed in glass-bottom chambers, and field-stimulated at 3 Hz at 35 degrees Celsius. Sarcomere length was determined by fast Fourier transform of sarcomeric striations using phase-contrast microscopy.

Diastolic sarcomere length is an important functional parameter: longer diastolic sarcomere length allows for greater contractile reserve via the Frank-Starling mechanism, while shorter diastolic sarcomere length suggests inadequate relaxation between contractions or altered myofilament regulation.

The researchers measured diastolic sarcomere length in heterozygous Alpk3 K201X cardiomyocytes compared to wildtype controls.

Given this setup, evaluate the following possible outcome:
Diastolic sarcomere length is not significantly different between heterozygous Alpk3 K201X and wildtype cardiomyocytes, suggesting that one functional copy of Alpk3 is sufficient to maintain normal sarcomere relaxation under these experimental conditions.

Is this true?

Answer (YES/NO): NO